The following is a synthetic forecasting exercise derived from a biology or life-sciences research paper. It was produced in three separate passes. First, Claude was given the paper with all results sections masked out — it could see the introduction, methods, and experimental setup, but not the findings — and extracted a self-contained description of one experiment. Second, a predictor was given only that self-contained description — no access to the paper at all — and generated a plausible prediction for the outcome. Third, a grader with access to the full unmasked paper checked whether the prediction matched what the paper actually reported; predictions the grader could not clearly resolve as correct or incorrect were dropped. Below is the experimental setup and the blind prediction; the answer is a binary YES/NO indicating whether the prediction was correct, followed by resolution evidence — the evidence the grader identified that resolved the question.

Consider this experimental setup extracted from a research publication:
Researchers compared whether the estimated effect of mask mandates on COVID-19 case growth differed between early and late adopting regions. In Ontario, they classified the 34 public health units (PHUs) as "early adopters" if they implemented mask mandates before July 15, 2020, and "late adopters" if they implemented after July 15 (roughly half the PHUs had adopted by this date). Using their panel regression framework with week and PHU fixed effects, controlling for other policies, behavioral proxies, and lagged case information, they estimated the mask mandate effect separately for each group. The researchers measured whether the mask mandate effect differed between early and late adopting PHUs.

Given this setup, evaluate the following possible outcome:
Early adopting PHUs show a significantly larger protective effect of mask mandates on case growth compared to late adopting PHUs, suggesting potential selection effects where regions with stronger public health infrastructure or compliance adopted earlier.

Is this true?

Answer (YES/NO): NO